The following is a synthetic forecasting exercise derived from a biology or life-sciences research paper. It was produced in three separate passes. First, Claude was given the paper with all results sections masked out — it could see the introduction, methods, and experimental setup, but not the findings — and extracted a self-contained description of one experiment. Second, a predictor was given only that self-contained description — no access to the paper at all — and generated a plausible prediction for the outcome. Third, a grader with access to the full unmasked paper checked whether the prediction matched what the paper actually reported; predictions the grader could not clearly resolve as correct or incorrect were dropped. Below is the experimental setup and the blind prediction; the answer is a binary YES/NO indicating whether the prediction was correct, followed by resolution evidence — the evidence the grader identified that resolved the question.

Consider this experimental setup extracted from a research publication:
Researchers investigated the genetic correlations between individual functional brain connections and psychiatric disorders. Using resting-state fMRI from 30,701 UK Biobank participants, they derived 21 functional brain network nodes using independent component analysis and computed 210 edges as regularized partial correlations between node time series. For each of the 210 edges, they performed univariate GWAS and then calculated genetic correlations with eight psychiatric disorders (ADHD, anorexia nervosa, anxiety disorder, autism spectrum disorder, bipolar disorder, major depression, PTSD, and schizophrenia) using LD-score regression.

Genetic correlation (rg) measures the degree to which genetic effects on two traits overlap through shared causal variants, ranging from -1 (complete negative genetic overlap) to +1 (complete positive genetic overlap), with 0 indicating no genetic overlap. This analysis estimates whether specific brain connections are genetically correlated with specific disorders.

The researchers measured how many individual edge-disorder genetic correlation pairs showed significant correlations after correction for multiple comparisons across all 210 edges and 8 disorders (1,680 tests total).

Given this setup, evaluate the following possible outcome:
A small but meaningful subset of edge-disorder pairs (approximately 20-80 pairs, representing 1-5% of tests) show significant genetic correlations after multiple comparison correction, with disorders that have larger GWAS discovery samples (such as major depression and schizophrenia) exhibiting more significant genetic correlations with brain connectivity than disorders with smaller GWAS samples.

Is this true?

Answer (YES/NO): NO